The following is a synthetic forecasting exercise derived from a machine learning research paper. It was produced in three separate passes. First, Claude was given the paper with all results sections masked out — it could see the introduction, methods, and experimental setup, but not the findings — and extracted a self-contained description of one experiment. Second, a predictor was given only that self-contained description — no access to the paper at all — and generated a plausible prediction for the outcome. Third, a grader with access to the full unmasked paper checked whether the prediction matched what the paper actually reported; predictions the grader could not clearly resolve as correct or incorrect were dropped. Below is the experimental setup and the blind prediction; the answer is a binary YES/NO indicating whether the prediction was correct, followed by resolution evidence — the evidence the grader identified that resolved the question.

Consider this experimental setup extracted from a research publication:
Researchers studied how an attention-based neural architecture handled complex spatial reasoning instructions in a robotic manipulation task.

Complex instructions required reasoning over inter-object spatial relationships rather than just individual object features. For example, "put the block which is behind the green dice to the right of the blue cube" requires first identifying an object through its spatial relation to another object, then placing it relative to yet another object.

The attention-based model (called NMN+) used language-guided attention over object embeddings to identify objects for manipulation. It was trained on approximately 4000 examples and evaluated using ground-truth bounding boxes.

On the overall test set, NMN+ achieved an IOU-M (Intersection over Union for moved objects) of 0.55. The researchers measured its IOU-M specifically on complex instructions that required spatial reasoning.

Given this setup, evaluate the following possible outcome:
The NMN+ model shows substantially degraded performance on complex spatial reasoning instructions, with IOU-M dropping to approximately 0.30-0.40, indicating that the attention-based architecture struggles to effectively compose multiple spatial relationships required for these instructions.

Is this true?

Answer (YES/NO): YES